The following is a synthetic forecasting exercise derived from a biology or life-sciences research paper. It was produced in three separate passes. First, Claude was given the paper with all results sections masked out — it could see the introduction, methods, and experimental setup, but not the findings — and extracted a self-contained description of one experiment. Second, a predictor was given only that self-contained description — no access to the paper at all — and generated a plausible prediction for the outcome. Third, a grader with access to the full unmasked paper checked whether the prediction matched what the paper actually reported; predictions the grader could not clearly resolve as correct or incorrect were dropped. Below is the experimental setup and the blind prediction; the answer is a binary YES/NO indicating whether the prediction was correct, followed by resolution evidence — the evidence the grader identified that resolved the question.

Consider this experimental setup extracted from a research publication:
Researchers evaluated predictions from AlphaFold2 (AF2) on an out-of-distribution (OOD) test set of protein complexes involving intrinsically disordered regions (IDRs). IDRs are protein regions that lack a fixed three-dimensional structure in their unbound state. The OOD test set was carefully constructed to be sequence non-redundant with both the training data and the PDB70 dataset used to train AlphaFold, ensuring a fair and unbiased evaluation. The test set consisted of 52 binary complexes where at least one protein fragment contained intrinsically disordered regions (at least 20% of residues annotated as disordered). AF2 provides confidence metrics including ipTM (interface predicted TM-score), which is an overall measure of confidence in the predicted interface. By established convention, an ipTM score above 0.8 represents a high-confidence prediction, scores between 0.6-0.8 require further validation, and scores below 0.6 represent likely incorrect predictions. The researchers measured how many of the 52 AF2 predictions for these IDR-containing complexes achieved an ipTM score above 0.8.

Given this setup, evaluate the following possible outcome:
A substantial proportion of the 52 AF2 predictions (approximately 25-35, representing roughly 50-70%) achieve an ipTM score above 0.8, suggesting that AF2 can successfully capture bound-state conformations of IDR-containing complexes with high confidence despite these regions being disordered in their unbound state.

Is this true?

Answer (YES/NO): NO